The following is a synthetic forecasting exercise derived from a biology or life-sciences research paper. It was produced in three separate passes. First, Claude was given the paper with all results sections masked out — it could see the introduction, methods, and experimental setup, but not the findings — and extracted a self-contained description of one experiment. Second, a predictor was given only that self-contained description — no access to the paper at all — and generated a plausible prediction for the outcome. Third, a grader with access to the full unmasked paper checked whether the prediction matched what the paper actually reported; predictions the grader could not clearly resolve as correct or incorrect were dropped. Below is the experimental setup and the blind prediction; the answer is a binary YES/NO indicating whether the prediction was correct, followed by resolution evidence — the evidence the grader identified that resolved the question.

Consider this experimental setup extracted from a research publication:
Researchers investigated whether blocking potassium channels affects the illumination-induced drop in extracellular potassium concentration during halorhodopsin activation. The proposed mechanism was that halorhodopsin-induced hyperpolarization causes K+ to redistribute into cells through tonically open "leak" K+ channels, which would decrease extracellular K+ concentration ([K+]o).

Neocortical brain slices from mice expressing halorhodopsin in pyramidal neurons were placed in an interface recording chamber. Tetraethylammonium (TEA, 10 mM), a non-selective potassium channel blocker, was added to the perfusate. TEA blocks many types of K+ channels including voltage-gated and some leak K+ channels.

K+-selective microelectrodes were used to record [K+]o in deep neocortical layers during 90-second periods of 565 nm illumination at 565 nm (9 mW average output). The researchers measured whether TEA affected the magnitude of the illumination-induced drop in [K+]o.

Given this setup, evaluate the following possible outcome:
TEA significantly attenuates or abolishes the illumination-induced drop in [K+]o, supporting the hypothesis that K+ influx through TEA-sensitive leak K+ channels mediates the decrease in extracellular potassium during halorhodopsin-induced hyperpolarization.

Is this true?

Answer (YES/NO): YES